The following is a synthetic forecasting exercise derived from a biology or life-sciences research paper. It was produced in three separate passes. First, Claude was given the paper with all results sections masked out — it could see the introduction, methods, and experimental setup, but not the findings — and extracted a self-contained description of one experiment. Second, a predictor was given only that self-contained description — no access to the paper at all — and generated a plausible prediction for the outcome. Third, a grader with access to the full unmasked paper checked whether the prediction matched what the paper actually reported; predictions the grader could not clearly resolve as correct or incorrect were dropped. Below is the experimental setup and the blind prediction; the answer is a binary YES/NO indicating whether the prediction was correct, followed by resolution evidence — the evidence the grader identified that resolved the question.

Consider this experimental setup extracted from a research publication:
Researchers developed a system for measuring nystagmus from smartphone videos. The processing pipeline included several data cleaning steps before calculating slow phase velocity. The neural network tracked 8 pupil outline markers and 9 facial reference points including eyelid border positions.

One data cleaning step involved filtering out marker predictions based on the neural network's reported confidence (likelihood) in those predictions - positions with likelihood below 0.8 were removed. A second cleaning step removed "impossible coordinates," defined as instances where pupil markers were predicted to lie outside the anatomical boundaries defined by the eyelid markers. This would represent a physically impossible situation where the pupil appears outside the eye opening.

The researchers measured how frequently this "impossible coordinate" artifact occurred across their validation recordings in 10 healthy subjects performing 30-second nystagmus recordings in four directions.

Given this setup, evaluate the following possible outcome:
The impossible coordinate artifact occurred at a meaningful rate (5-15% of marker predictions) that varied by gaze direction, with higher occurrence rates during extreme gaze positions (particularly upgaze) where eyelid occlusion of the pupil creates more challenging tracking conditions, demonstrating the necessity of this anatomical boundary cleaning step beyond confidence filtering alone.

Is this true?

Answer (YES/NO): NO